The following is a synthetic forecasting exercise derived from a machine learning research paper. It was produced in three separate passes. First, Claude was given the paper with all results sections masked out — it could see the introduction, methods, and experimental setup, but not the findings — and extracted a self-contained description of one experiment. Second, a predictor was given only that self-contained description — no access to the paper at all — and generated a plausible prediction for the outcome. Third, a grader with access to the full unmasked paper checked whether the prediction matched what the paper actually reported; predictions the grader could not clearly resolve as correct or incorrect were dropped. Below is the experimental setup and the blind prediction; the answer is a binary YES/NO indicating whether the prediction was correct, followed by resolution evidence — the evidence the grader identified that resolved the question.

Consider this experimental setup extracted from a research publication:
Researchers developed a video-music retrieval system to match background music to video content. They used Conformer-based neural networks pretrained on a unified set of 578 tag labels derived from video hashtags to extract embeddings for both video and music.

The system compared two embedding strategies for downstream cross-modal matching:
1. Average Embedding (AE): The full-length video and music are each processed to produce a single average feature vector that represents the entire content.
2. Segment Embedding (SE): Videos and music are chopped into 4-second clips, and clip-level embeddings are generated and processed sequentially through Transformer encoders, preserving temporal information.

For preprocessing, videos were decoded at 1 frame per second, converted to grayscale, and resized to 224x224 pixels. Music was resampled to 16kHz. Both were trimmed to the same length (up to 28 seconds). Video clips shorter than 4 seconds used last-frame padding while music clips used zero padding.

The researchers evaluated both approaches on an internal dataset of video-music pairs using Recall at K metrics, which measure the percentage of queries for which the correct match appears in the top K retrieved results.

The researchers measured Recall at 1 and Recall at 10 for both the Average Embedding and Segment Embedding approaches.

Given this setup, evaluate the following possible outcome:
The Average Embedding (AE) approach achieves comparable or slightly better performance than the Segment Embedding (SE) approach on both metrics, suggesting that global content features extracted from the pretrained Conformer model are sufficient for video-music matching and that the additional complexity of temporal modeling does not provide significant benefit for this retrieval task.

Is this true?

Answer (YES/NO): NO